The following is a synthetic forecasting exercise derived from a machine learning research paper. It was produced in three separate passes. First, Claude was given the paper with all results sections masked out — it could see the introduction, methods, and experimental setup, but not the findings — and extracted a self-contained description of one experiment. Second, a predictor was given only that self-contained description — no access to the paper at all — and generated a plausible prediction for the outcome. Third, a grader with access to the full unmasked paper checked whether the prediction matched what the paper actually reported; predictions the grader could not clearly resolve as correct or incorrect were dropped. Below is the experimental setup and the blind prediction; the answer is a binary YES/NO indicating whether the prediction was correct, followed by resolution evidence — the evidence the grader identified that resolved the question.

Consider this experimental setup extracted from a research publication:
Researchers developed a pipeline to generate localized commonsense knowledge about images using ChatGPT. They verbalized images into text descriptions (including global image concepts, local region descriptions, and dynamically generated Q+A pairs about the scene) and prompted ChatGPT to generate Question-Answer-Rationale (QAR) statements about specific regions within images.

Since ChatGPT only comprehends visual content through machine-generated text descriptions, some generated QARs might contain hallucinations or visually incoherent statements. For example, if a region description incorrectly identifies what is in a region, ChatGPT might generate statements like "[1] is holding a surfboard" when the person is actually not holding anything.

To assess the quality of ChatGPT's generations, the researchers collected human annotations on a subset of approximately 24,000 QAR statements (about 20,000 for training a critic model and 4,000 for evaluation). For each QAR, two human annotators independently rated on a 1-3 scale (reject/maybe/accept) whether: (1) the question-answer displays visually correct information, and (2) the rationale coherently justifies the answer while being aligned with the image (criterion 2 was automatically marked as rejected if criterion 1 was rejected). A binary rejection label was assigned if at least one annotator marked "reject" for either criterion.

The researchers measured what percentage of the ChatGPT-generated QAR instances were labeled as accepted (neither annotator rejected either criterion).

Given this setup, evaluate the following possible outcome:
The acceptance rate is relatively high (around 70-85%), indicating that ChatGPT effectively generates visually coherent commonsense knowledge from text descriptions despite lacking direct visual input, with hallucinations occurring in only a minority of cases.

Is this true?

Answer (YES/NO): NO